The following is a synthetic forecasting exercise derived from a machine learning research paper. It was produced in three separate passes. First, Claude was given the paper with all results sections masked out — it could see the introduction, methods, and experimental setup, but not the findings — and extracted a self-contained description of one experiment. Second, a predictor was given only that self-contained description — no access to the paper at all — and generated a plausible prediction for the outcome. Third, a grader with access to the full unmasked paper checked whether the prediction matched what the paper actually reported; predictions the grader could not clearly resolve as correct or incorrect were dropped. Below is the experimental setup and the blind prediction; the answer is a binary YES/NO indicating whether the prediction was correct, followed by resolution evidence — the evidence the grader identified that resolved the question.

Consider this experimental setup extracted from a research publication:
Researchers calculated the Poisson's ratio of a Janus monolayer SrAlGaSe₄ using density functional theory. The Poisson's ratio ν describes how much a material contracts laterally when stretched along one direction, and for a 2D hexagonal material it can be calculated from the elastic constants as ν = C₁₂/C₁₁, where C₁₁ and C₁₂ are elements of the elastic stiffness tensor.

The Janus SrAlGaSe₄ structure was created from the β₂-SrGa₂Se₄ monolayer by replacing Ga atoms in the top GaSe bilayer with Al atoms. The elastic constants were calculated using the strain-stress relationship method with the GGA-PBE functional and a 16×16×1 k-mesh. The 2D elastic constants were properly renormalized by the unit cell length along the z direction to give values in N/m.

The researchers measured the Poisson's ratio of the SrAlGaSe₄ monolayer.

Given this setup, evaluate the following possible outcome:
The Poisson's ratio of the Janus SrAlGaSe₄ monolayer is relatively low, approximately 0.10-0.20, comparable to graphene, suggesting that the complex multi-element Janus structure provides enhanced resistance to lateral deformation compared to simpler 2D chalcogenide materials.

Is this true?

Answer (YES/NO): NO